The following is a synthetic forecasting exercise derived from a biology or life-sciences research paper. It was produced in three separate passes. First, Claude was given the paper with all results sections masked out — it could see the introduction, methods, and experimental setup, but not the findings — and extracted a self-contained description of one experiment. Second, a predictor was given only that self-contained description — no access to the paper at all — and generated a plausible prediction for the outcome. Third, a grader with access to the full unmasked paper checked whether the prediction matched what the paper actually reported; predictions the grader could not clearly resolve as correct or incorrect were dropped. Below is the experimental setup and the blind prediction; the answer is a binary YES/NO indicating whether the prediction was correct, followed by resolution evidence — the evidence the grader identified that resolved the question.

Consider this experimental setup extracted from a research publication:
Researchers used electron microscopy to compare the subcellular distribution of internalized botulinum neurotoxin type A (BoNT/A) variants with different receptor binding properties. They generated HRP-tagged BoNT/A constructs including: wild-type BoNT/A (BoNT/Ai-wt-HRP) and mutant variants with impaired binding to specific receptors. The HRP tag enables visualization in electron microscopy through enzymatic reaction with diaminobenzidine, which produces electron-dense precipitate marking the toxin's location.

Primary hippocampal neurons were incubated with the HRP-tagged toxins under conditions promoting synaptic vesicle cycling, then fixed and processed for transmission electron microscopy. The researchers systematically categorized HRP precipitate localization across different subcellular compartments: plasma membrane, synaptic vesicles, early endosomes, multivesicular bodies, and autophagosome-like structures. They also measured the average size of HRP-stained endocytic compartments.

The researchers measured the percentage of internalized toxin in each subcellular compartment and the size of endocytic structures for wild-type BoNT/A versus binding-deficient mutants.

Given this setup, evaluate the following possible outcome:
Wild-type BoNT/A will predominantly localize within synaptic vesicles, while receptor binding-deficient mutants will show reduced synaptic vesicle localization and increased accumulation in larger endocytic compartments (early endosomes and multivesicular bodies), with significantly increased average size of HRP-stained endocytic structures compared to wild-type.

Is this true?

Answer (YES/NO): NO